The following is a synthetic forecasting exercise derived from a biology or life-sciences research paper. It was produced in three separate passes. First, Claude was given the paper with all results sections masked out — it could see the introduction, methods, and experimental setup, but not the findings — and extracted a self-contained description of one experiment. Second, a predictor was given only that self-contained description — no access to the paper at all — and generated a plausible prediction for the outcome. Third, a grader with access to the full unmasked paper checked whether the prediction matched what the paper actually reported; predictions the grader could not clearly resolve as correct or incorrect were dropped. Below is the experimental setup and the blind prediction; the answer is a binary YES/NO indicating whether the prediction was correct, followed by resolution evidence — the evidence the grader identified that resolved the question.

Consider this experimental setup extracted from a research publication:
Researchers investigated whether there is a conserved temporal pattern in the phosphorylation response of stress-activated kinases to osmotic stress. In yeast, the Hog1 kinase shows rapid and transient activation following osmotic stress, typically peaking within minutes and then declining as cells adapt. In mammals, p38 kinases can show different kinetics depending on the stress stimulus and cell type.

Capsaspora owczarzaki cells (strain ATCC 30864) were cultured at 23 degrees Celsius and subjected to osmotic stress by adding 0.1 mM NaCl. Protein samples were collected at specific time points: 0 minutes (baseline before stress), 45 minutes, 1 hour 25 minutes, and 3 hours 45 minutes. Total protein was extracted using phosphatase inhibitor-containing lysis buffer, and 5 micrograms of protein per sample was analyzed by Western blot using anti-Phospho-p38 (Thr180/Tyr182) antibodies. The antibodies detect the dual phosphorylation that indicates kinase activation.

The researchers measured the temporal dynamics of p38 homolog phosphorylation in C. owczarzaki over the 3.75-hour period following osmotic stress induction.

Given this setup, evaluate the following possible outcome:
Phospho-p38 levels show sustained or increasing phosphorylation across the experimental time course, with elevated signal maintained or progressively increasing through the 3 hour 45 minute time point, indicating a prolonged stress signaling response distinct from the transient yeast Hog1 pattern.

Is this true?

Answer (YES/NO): NO